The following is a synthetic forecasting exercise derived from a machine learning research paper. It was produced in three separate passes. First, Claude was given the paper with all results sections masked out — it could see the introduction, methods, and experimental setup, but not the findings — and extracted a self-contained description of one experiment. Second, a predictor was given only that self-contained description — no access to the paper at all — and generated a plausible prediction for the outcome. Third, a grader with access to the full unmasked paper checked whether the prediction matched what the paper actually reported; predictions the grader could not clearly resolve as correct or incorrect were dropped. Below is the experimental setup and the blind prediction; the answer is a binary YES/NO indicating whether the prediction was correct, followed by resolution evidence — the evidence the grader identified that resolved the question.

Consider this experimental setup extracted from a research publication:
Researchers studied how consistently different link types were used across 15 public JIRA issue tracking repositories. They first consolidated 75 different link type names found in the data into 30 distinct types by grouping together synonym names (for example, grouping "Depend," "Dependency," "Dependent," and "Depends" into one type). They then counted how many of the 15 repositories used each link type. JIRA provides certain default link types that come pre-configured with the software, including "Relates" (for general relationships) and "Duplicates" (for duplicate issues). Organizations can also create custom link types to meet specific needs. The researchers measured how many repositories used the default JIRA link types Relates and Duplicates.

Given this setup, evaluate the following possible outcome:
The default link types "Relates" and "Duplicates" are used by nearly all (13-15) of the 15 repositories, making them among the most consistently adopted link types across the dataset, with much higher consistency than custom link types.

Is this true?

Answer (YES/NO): YES